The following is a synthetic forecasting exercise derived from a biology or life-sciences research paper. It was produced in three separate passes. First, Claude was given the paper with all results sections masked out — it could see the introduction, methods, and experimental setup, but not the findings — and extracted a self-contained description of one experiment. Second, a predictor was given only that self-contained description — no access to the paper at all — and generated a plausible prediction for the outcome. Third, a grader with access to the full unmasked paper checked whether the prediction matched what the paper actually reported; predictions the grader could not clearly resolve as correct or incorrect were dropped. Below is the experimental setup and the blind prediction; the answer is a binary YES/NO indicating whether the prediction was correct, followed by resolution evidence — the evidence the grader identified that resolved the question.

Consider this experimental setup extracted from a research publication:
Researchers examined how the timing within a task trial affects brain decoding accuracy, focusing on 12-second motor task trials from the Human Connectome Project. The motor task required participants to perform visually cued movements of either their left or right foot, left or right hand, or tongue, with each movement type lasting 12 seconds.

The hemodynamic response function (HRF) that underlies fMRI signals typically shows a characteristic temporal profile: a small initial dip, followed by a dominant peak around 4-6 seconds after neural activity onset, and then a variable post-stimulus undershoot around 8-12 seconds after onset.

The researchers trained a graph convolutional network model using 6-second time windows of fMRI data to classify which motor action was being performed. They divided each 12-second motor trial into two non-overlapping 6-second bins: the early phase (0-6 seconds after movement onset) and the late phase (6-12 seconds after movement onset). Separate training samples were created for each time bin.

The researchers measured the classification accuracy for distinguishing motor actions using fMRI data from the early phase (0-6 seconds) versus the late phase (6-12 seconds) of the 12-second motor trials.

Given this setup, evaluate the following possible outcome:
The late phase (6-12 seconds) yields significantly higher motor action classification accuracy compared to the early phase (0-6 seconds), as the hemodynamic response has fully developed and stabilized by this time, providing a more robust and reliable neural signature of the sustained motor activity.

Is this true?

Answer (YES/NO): YES